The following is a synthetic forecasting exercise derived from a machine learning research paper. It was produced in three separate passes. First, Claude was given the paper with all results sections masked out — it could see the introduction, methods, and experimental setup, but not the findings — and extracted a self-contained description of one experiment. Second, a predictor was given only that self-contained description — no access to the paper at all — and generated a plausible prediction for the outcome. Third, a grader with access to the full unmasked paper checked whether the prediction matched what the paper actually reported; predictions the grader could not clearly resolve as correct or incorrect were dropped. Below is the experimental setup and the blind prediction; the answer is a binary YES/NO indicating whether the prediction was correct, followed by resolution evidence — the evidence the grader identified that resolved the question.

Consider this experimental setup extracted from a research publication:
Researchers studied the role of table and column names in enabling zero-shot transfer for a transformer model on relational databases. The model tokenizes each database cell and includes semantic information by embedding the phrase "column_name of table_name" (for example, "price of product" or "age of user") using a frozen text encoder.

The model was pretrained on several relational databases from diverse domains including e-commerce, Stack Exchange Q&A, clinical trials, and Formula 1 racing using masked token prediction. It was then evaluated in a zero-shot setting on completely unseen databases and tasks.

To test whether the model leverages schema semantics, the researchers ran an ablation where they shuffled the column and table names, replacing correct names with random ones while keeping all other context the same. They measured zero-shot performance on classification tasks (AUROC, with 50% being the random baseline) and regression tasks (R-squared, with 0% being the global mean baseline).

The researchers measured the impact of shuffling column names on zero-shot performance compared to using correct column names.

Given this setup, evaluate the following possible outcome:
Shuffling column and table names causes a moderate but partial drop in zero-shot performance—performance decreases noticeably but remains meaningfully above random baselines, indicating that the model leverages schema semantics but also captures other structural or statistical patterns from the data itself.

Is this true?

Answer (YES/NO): NO